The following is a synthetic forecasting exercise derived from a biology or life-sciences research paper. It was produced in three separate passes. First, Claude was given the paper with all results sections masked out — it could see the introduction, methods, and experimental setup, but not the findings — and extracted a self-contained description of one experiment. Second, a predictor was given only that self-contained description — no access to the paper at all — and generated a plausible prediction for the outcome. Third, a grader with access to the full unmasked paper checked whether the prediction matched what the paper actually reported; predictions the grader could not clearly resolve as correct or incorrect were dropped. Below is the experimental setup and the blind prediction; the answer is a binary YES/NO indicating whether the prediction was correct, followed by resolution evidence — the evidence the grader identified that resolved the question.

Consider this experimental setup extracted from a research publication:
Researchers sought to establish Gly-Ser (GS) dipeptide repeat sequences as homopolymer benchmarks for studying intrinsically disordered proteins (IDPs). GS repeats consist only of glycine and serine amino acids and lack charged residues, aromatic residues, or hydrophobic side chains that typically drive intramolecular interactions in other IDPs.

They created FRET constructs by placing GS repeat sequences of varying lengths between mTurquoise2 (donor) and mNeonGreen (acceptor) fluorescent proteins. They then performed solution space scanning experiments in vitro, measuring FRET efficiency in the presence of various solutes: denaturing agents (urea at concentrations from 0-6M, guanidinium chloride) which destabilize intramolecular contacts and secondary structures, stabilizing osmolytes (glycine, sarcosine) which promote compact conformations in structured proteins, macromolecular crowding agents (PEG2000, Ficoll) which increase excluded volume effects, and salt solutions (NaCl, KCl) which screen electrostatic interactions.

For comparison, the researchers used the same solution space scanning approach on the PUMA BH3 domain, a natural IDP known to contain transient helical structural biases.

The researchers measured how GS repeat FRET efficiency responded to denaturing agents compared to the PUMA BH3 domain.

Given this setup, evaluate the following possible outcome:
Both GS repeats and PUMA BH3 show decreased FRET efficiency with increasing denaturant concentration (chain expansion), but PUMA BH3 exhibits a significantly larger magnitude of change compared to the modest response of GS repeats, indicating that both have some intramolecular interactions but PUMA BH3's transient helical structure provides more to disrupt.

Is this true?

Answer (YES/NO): YES